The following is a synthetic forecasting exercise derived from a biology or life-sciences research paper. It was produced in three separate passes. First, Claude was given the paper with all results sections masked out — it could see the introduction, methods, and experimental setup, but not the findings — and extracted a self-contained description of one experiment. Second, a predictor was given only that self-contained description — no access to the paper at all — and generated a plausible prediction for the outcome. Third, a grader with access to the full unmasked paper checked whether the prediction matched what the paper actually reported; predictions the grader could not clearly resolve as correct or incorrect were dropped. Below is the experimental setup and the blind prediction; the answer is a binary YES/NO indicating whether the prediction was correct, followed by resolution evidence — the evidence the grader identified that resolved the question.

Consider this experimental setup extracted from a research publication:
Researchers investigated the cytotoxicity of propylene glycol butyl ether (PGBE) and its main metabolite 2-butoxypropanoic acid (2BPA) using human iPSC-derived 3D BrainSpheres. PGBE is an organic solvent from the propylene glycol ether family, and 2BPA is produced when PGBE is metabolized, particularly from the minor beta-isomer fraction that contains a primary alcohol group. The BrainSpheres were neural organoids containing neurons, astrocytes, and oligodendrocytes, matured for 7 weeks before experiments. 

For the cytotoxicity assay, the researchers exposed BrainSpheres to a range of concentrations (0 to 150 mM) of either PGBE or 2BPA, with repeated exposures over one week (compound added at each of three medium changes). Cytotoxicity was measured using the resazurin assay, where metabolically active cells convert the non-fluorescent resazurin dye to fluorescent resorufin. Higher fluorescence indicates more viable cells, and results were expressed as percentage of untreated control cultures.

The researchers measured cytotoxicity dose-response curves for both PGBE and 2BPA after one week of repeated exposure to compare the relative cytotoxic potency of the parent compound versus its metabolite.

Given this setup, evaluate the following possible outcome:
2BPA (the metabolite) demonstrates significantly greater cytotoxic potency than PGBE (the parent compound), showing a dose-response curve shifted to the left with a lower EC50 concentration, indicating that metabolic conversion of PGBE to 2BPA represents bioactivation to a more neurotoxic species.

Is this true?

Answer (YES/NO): NO